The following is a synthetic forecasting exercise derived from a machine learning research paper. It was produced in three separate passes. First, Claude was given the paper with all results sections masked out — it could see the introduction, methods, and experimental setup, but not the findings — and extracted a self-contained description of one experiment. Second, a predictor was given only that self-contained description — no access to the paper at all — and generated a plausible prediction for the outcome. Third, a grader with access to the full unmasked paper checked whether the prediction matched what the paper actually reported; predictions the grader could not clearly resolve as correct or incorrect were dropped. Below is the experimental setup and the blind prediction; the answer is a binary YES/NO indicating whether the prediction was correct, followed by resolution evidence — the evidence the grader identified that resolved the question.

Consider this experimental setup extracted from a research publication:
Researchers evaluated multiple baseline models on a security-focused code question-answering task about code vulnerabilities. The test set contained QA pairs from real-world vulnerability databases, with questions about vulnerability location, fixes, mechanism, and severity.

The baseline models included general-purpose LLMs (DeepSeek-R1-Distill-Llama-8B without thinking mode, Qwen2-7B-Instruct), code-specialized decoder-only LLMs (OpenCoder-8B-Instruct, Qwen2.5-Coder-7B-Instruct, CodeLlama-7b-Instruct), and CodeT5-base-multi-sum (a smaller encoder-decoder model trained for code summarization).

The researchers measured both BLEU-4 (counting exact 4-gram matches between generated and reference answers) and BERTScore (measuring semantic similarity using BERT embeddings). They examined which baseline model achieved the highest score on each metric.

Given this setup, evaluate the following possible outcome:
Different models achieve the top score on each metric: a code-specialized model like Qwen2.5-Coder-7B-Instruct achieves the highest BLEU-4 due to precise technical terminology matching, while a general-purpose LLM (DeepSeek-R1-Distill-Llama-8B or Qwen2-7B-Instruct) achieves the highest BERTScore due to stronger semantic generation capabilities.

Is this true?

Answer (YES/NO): NO